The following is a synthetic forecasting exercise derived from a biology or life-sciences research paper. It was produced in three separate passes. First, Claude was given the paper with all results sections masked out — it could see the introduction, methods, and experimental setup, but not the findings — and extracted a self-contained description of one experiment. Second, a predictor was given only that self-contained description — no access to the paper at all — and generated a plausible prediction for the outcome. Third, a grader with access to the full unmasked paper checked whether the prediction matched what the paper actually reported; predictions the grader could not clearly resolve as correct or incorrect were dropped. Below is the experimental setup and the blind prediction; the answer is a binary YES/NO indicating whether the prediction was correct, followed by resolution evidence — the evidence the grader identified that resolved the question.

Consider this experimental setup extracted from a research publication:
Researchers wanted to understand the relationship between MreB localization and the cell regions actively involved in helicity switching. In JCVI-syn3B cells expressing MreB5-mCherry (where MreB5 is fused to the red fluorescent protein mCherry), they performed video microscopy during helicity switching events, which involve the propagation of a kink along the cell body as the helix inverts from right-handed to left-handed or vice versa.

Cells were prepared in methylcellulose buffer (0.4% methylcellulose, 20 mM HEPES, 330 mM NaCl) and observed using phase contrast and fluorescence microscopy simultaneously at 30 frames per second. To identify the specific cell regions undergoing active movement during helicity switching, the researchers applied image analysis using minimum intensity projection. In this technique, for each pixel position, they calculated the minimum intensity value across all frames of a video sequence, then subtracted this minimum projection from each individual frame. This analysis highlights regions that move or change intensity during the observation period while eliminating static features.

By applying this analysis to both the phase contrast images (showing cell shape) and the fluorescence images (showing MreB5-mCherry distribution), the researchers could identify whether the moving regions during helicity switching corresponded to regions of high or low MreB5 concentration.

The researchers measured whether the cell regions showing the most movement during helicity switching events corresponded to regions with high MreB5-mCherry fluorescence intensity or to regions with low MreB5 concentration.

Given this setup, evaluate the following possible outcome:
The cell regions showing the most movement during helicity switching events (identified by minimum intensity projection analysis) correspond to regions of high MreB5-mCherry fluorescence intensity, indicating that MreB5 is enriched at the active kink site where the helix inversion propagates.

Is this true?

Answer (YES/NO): YES